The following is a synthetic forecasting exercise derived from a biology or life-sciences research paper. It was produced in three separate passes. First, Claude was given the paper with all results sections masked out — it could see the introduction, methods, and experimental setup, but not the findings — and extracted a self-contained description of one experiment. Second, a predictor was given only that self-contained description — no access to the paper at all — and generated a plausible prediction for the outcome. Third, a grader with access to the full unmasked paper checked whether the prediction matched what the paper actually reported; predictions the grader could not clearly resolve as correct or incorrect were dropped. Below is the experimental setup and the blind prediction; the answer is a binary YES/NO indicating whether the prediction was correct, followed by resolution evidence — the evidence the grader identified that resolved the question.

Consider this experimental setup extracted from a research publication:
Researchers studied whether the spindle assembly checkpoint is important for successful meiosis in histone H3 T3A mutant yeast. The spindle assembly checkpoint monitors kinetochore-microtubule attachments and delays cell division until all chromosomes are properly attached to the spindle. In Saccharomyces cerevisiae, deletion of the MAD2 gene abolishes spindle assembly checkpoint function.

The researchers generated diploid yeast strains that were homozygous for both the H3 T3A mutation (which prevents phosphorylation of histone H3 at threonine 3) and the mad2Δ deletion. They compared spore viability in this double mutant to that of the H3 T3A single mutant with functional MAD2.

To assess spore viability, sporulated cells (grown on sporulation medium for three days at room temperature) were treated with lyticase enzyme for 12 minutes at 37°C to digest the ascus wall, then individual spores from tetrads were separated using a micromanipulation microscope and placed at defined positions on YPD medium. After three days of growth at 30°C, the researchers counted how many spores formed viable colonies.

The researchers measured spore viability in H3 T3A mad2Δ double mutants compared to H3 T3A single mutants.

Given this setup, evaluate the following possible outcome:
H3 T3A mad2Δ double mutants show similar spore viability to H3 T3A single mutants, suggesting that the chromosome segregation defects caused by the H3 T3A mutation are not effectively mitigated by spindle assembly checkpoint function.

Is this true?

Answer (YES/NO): NO